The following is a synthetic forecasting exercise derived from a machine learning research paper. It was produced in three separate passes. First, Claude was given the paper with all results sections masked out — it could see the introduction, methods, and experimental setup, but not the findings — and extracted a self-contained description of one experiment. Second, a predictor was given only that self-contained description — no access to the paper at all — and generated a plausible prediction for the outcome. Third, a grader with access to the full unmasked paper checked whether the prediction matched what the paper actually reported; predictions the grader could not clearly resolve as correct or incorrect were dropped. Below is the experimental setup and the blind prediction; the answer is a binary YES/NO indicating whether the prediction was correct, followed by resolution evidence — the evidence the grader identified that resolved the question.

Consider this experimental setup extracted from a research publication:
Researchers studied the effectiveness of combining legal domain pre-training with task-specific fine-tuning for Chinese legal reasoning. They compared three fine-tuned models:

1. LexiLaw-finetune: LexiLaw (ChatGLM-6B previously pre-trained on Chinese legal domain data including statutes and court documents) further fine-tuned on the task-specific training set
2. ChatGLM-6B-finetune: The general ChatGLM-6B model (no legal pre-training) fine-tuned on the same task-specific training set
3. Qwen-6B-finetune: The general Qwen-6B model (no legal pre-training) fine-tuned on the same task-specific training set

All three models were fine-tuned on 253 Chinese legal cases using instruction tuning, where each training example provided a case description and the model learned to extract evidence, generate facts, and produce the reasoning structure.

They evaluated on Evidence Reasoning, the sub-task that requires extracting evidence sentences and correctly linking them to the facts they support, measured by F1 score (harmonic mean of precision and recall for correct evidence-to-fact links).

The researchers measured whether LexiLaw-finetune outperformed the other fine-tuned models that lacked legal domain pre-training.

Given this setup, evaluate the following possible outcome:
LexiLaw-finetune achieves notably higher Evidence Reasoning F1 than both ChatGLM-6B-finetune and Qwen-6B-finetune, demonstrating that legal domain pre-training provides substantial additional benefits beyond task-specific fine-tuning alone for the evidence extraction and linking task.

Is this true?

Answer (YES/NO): YES